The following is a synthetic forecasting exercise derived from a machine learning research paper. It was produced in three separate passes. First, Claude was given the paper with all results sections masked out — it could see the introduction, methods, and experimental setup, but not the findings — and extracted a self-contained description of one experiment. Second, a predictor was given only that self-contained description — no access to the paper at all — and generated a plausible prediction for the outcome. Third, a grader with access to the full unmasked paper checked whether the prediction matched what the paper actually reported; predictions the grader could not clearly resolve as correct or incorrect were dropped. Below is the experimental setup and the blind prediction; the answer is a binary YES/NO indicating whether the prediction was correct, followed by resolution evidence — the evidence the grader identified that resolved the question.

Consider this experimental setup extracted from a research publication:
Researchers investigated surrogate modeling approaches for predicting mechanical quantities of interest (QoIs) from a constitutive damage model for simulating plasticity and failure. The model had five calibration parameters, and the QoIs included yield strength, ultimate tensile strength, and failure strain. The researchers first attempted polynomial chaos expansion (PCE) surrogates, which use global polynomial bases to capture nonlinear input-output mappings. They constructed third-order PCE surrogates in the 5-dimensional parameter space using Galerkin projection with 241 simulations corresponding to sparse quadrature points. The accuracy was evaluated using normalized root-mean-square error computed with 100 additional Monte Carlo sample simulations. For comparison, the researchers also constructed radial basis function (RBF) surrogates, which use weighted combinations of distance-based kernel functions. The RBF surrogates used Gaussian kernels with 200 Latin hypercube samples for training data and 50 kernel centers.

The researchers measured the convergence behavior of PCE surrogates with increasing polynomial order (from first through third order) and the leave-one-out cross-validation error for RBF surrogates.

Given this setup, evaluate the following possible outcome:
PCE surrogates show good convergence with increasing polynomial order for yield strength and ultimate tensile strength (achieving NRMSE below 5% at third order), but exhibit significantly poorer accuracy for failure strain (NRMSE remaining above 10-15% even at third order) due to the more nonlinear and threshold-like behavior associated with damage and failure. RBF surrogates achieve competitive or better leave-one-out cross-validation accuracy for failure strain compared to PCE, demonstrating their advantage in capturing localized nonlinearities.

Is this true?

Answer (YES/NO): NO